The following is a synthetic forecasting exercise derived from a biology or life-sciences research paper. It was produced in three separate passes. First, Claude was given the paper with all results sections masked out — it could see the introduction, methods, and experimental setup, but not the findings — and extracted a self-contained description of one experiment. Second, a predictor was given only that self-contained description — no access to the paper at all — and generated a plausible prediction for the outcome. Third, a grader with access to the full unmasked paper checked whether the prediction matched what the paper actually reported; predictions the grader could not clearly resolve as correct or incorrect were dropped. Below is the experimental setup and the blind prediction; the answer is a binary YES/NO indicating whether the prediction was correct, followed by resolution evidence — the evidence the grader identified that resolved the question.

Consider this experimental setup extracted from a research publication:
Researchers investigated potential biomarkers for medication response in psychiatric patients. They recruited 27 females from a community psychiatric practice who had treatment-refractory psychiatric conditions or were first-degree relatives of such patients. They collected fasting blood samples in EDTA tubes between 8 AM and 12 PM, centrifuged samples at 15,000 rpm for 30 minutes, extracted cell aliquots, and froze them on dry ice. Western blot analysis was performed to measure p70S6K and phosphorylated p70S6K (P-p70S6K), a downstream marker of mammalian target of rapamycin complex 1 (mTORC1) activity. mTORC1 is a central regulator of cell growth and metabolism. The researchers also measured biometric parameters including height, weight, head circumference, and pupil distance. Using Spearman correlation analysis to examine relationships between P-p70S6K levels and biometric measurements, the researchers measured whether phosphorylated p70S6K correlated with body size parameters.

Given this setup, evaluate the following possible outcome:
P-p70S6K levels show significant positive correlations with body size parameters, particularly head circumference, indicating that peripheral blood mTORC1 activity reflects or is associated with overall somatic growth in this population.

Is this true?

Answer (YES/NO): YES